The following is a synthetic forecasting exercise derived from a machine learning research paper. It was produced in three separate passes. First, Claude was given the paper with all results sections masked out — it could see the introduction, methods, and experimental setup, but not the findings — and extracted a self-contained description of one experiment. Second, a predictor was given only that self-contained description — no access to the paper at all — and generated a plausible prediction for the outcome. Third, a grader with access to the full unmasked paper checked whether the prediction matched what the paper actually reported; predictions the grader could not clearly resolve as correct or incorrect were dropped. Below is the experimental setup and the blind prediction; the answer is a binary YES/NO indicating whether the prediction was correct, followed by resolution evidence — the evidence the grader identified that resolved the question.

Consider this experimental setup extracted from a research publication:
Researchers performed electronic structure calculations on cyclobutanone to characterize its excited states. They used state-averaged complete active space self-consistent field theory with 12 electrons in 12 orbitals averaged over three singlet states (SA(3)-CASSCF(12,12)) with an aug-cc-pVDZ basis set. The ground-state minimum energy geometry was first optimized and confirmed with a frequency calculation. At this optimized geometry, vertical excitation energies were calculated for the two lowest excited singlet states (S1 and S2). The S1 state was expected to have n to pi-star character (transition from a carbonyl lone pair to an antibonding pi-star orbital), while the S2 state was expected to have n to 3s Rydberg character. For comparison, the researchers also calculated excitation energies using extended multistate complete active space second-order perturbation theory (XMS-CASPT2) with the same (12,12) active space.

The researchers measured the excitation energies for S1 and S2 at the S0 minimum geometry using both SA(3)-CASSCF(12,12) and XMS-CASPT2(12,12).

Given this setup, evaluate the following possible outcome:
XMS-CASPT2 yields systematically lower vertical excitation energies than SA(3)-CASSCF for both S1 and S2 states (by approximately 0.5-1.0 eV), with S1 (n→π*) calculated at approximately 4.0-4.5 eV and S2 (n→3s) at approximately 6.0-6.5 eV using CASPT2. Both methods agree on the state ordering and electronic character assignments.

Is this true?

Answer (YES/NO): NO